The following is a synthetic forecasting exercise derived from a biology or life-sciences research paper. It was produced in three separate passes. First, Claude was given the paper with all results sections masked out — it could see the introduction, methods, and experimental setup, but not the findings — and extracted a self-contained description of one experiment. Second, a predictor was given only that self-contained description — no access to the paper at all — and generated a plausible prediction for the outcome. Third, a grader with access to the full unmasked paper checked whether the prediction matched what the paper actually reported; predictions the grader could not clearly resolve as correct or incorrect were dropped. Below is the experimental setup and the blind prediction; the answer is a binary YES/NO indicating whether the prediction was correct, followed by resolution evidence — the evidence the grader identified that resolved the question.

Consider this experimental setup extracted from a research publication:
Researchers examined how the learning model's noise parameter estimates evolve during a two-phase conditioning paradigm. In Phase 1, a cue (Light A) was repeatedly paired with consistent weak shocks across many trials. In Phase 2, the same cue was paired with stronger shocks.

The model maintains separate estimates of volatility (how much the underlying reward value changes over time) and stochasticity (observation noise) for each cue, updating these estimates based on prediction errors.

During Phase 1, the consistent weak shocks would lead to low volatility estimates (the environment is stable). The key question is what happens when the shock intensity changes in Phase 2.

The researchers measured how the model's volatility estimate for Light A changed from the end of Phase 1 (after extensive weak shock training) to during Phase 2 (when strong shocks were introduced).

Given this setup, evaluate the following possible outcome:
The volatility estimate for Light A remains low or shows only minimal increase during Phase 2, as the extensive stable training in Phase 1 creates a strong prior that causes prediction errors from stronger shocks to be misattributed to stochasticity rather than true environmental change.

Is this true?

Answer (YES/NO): NO